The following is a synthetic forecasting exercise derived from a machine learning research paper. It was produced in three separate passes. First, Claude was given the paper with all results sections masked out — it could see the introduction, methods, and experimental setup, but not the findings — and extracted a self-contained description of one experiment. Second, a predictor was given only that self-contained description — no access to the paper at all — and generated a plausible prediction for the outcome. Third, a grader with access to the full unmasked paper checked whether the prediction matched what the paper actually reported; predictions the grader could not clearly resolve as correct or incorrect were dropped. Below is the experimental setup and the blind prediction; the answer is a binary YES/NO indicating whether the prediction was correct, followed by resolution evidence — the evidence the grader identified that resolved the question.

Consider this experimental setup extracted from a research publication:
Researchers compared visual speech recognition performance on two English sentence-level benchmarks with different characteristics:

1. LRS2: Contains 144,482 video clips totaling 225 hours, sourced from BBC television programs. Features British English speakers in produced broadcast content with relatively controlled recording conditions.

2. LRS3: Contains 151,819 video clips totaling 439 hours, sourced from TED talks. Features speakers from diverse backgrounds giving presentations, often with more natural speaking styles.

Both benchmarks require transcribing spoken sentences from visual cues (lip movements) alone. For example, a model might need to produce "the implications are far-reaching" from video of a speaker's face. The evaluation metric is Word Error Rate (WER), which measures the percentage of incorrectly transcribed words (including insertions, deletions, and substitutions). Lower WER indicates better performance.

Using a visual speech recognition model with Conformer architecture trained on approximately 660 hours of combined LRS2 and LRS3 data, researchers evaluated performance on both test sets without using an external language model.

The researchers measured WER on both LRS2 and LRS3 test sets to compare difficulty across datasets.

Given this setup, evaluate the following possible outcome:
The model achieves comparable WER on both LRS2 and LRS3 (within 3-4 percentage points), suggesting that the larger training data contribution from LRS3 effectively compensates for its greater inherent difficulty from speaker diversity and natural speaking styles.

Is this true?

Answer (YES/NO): NO